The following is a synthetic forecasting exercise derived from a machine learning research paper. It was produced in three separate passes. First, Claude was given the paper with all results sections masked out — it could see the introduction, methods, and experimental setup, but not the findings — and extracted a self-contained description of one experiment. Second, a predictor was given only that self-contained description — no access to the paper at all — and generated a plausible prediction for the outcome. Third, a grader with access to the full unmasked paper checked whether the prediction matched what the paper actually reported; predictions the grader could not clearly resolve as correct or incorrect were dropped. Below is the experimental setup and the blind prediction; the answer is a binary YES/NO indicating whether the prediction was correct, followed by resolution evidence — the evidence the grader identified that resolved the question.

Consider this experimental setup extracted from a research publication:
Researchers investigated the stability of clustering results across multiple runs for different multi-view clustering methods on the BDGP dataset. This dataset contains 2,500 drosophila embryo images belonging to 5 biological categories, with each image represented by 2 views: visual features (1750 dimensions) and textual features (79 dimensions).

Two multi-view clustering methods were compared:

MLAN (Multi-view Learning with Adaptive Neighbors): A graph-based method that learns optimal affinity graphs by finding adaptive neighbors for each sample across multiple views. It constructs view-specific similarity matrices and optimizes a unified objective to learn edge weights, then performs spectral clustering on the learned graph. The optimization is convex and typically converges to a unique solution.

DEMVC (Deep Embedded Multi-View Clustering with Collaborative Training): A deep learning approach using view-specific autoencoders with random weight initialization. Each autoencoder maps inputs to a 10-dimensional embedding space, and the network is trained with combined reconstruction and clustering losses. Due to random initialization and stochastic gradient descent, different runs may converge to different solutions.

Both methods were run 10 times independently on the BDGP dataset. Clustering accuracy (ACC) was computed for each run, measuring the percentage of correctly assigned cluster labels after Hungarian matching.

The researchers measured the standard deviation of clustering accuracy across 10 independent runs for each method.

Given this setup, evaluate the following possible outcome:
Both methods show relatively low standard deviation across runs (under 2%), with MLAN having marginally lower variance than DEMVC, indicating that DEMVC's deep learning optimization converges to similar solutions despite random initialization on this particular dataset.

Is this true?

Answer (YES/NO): NO